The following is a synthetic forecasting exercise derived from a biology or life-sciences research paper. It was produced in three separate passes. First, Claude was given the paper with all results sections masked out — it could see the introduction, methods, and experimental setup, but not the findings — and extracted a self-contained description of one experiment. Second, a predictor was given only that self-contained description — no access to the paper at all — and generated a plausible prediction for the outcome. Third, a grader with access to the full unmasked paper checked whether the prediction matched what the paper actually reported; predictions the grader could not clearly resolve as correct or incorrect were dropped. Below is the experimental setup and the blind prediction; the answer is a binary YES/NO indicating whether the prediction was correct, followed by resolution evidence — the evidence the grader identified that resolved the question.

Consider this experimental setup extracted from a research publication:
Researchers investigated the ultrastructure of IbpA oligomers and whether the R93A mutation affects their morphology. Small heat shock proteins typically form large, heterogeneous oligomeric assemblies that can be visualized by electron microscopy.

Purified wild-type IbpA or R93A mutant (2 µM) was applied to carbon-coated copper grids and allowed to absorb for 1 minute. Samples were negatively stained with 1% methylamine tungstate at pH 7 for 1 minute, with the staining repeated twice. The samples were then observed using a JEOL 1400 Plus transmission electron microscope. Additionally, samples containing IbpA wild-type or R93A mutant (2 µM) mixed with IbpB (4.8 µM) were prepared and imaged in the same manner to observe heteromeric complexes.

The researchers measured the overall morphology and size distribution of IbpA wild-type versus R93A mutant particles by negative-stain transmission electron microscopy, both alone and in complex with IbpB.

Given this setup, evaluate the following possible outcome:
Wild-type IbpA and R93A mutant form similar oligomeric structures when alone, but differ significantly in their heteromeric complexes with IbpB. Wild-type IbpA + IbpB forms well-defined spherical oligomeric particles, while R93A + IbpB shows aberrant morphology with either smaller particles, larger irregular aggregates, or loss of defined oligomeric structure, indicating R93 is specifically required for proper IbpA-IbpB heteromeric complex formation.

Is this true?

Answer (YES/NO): NO